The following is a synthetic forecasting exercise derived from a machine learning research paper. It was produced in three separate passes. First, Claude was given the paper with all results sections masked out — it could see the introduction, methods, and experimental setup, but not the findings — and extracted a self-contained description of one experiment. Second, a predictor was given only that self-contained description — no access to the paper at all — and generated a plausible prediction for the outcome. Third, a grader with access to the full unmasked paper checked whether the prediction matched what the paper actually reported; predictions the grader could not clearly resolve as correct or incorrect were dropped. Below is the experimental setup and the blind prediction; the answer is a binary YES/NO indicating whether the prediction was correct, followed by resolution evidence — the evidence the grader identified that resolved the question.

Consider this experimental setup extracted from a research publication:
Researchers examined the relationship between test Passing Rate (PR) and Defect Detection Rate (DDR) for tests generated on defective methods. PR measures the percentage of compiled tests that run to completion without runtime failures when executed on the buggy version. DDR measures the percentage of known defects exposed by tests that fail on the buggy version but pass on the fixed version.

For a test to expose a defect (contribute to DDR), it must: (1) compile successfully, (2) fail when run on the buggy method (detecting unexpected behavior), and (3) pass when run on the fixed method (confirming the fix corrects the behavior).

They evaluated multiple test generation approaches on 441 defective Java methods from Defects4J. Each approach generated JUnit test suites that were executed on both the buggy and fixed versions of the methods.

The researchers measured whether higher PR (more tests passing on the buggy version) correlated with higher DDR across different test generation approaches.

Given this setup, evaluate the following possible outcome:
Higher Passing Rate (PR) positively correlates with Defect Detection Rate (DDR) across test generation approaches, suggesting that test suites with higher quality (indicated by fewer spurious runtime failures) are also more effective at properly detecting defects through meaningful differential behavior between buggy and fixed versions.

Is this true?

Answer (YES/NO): NO